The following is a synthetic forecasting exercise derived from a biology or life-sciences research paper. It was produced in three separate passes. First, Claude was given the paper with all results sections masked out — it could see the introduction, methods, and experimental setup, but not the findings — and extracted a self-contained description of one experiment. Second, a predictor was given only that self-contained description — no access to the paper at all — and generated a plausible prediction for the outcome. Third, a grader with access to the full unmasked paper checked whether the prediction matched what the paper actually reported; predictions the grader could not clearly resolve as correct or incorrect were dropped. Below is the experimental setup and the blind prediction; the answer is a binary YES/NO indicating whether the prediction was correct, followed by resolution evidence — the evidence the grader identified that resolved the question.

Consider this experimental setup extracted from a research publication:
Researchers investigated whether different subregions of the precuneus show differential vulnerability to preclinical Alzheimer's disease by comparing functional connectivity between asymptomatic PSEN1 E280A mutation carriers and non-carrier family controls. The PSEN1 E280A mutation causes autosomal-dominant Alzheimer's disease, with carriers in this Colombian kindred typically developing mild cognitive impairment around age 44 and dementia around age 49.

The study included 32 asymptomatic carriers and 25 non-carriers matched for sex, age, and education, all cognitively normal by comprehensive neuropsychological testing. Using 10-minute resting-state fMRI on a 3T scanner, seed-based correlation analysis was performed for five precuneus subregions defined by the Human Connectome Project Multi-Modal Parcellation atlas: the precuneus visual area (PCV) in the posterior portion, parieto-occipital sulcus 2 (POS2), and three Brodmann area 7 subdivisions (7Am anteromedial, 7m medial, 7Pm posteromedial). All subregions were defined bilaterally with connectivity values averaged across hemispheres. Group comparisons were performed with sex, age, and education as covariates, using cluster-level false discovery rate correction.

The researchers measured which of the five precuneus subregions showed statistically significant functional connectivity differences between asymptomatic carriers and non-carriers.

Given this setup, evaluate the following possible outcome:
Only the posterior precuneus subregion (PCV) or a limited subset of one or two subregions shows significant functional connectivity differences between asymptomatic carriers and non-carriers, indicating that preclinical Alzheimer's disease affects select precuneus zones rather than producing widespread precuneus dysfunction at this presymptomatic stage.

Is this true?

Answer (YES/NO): NO